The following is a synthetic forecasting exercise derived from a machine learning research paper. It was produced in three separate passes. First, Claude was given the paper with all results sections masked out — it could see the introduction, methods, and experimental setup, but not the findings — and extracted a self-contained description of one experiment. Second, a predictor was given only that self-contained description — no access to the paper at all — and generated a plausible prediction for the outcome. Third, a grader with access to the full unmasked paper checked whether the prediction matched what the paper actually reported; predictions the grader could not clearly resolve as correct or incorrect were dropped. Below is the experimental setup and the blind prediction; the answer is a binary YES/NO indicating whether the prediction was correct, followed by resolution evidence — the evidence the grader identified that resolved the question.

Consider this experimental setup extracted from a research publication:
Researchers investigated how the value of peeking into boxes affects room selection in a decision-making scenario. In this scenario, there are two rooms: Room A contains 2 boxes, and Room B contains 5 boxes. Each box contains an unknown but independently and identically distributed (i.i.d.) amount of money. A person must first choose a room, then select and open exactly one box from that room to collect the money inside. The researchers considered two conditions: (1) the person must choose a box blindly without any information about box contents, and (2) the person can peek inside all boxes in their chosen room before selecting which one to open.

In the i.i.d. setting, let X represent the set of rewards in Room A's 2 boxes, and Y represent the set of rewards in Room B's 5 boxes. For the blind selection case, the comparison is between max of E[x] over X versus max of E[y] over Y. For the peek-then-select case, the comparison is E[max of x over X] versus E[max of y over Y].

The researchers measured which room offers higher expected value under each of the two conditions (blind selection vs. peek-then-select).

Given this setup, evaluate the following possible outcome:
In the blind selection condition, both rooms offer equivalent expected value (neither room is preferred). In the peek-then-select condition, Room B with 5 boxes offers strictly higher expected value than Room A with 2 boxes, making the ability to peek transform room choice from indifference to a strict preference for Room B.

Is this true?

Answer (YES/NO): YES